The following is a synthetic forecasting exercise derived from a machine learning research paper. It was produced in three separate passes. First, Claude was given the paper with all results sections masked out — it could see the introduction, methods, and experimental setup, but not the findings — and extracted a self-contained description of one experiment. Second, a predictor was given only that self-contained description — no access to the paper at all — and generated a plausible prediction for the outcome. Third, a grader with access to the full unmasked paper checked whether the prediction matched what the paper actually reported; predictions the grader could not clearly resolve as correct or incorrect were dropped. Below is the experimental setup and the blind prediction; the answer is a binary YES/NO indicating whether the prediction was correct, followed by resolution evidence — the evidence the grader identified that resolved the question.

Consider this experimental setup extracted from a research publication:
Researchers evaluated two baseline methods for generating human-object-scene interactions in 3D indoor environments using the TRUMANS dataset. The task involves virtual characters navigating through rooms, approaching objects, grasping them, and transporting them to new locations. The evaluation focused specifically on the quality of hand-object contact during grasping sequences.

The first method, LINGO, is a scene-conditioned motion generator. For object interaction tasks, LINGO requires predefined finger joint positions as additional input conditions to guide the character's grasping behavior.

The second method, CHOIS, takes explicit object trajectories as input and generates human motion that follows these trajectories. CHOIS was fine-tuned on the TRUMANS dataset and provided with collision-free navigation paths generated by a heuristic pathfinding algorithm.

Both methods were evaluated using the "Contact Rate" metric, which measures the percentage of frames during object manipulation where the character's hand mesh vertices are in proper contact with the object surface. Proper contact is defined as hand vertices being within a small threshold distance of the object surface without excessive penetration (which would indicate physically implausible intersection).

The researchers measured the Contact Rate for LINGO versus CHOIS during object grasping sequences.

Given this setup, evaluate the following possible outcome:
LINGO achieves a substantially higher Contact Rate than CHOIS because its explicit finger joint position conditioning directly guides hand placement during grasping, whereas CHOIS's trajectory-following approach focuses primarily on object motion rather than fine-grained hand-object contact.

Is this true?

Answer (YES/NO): NO